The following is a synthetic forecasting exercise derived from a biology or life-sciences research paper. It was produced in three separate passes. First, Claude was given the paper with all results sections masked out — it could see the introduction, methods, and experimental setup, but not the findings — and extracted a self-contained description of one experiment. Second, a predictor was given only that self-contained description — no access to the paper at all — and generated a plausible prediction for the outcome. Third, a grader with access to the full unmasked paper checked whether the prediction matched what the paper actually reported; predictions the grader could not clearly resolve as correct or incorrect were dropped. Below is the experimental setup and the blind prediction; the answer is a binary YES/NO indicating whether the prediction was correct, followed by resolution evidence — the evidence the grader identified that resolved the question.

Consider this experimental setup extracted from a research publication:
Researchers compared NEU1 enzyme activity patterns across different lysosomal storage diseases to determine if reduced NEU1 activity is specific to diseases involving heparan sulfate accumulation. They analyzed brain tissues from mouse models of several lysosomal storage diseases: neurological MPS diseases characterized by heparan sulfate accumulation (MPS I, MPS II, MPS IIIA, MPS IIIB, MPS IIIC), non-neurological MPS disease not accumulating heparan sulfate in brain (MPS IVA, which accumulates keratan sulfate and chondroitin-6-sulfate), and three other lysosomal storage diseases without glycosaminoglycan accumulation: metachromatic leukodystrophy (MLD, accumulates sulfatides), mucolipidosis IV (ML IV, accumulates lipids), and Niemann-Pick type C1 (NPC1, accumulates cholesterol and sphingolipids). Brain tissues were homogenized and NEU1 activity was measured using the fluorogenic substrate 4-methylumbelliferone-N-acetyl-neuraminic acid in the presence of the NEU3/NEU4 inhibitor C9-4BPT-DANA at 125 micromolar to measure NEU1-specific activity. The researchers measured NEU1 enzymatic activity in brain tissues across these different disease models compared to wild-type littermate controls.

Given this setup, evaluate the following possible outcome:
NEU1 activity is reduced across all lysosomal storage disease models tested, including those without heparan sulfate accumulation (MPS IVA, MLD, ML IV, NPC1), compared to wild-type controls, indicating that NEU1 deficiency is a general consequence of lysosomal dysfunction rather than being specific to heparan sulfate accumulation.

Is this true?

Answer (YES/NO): NO